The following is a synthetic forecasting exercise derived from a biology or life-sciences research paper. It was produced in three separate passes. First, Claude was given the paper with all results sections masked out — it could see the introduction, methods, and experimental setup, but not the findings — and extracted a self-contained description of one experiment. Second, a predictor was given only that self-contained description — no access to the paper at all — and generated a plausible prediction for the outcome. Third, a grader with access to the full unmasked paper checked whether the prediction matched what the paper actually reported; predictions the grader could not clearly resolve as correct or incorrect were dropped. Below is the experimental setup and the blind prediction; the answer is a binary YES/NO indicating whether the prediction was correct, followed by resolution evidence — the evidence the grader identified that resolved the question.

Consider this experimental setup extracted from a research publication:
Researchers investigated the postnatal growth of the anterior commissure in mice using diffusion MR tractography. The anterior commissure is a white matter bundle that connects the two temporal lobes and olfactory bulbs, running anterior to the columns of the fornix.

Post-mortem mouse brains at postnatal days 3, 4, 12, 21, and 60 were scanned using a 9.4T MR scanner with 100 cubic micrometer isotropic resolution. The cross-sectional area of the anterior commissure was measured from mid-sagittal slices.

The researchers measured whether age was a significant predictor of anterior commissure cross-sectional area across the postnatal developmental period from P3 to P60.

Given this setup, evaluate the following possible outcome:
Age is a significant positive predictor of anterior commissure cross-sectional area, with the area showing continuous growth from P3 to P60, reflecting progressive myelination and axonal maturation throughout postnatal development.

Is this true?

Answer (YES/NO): NO